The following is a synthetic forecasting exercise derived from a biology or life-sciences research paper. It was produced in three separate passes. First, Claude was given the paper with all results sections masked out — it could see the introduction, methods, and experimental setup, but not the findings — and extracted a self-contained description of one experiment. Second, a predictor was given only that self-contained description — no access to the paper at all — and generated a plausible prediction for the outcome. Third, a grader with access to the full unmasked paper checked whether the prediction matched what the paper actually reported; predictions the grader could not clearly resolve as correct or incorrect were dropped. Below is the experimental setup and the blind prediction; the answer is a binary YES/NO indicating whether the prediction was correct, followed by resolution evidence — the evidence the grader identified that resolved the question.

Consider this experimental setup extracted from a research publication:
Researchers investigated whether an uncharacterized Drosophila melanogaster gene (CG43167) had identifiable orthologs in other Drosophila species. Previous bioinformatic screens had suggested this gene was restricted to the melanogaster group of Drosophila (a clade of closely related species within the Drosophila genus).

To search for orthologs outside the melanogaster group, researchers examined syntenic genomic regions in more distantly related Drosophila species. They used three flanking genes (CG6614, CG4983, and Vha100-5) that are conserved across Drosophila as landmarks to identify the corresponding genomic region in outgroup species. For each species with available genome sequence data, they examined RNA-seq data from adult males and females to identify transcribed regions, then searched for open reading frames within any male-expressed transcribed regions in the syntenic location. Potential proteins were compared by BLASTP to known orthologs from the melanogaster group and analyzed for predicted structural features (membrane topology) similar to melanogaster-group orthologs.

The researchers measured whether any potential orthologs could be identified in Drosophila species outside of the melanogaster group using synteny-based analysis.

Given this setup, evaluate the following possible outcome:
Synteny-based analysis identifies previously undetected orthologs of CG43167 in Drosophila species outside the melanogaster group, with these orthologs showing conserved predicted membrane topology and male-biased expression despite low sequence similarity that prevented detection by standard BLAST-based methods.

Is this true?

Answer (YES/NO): YES